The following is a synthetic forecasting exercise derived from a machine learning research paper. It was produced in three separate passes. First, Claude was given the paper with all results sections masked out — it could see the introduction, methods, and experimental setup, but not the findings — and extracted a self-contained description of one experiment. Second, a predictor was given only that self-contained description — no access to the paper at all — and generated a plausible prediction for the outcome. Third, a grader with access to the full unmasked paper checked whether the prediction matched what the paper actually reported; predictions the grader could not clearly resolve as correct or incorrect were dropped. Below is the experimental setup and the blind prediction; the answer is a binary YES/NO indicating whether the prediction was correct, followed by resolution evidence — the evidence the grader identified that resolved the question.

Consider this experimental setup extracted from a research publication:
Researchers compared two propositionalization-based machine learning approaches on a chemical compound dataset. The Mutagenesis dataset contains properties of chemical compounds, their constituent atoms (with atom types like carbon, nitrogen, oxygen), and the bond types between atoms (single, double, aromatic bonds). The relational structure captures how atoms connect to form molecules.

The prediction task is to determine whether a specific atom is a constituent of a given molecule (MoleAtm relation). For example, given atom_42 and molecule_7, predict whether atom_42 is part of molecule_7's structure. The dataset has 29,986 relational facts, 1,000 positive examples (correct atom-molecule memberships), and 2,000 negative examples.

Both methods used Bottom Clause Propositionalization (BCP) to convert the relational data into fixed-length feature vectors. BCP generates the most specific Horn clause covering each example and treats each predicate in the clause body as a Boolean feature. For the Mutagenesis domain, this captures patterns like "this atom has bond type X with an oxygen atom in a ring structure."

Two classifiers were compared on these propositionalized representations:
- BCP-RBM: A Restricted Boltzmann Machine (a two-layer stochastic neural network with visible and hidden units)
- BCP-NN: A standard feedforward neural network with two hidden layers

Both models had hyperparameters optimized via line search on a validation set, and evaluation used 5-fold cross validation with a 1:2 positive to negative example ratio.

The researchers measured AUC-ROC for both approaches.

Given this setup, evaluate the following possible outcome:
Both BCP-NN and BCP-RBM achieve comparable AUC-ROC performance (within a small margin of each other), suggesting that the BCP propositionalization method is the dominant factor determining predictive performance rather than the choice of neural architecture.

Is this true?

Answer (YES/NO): NO